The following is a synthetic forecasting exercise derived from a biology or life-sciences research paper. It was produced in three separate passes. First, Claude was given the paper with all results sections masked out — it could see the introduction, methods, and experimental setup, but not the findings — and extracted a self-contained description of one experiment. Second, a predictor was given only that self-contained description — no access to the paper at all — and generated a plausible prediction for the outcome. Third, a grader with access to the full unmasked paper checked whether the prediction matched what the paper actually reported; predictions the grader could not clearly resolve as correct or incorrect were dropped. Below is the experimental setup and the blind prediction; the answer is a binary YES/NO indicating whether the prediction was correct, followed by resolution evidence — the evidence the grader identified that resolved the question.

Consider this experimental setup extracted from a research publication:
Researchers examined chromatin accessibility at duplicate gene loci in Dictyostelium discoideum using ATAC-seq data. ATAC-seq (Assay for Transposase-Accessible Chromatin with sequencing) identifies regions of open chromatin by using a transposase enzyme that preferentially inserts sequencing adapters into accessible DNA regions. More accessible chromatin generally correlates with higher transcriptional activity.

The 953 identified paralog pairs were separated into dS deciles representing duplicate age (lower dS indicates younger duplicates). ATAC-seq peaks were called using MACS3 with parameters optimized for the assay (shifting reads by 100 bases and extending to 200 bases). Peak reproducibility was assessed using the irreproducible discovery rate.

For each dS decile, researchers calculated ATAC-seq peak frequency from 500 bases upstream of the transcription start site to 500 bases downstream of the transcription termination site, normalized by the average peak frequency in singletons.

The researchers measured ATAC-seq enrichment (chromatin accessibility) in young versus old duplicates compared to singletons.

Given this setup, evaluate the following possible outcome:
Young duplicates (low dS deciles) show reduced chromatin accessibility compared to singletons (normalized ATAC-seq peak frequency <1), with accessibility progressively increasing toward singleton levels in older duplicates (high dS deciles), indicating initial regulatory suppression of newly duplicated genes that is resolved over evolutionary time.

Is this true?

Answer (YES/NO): NO